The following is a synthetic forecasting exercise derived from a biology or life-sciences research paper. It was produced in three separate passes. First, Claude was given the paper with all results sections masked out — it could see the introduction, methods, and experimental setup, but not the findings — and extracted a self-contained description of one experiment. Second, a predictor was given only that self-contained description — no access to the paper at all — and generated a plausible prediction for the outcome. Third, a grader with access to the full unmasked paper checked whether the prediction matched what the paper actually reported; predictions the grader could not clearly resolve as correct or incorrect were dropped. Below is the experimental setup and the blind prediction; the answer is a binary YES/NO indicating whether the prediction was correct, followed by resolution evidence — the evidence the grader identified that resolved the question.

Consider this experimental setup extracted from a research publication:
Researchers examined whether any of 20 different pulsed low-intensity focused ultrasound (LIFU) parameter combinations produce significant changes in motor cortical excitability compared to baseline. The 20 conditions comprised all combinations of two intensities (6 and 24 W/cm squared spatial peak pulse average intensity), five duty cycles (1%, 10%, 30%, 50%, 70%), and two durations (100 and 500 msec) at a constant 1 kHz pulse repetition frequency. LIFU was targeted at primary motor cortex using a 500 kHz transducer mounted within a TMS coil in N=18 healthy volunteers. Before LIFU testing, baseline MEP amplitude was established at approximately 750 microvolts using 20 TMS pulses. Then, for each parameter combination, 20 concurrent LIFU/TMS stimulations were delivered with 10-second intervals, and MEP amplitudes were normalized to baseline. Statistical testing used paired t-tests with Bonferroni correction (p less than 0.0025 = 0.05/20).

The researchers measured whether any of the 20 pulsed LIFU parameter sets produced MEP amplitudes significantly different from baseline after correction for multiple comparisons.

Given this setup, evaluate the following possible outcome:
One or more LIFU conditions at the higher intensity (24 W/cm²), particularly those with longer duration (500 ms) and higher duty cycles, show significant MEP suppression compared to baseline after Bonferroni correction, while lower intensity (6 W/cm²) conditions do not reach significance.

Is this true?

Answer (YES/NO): NO